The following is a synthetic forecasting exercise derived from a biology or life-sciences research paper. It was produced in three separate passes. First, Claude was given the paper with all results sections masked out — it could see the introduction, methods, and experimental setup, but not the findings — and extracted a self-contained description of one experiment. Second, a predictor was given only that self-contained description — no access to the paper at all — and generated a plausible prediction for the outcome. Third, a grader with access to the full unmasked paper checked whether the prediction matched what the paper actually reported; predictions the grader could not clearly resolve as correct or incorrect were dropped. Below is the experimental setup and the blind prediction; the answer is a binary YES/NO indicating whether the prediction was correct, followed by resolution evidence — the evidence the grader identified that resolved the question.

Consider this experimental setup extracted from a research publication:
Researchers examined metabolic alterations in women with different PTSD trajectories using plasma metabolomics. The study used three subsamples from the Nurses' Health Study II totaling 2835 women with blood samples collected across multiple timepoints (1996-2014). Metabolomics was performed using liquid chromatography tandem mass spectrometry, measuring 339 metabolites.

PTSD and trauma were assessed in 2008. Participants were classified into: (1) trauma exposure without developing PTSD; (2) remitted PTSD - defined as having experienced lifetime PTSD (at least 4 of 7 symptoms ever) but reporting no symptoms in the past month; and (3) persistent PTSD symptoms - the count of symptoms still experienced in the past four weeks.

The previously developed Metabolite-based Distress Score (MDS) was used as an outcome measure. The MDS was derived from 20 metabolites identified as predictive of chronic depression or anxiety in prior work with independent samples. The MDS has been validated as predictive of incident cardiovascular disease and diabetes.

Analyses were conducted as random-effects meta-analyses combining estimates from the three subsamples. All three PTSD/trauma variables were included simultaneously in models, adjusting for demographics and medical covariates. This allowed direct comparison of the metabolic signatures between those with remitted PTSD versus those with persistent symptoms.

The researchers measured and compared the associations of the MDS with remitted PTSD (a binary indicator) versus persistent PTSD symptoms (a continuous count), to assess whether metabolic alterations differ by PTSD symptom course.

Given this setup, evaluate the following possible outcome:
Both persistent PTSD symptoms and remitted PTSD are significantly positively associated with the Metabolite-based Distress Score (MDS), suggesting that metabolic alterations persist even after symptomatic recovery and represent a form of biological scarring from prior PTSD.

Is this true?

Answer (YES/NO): NO